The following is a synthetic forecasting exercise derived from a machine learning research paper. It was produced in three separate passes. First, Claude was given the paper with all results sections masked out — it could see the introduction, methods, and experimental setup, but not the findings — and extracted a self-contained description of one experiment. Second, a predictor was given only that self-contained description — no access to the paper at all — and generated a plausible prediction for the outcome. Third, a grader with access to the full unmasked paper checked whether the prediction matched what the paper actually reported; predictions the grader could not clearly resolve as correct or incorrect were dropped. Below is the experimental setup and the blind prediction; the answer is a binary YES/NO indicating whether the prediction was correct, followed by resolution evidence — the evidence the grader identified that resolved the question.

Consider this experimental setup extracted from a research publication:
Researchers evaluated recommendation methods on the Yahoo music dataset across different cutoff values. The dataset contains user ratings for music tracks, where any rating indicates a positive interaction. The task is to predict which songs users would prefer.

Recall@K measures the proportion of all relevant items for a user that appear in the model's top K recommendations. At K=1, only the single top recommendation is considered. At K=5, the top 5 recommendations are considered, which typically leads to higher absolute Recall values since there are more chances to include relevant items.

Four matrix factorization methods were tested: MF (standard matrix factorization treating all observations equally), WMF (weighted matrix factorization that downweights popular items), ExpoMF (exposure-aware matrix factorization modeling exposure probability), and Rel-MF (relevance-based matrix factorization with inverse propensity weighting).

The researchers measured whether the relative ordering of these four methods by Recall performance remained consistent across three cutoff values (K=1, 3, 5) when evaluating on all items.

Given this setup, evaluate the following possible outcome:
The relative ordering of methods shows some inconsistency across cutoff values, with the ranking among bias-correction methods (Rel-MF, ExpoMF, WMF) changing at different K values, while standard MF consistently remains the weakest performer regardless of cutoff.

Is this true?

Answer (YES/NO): NO